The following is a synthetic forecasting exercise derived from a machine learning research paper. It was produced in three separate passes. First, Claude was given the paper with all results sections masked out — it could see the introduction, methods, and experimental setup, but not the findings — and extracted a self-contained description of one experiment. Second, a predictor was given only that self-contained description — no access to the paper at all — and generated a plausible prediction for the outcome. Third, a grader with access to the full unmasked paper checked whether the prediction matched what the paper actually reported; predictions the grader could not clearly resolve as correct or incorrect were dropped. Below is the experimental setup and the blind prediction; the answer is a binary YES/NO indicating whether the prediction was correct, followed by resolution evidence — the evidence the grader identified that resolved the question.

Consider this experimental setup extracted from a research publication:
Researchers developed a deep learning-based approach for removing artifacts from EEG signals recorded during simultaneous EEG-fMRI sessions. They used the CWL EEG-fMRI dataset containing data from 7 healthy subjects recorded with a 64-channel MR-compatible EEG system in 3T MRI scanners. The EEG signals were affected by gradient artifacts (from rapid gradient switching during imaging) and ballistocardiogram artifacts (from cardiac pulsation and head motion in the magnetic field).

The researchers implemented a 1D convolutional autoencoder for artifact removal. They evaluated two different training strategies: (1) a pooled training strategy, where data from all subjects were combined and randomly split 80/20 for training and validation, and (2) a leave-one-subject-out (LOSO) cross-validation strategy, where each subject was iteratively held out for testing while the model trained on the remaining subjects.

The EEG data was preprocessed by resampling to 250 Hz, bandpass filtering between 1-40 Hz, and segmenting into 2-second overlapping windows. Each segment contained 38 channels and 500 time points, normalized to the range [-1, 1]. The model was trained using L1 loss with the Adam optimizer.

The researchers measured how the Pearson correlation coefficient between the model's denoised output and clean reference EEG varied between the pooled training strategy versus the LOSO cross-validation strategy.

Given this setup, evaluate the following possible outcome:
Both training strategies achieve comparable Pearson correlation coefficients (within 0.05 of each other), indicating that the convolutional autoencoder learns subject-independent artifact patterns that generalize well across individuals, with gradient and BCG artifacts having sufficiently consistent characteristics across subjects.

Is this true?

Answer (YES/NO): NO